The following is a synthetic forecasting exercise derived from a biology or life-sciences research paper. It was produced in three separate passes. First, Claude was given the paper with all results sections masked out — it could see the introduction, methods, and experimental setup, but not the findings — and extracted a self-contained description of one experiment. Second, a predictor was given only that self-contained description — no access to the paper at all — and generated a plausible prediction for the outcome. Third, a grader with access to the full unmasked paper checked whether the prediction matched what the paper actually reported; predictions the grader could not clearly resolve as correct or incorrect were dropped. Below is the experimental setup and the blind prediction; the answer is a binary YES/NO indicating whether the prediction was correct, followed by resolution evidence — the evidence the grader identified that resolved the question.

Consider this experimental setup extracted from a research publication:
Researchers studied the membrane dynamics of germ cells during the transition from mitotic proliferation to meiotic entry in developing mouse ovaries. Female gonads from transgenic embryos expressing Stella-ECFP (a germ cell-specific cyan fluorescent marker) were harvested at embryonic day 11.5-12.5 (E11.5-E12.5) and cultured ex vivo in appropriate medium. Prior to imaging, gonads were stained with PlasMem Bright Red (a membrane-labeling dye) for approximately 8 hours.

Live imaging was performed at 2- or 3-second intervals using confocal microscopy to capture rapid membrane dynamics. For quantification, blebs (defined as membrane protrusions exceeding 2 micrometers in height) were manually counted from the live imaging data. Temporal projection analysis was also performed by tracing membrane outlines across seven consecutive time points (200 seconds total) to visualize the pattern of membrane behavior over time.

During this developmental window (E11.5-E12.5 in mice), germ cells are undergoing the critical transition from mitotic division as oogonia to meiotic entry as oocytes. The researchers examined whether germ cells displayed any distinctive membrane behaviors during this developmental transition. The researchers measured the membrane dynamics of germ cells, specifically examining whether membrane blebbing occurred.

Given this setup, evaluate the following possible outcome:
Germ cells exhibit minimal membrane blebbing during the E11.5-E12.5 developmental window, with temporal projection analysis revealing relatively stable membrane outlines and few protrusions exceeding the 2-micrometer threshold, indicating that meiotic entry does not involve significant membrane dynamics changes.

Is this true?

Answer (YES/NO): NO